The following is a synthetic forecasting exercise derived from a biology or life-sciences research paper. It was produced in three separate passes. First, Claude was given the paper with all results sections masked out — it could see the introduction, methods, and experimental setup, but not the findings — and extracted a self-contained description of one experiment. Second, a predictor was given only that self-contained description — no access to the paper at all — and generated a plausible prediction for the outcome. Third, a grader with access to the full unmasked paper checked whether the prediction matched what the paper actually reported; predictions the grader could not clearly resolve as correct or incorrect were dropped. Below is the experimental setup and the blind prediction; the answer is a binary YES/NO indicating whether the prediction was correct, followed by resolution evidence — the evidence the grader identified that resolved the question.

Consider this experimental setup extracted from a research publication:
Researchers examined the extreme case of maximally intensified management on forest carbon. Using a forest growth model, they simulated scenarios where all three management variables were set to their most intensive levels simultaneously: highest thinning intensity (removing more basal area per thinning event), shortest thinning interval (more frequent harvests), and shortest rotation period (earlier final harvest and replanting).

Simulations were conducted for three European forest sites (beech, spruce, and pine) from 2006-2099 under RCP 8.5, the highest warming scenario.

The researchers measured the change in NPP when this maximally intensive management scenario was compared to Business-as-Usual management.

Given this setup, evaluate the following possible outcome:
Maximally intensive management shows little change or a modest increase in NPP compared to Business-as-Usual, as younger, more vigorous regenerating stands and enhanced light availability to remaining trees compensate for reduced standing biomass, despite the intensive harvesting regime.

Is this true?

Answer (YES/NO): NO